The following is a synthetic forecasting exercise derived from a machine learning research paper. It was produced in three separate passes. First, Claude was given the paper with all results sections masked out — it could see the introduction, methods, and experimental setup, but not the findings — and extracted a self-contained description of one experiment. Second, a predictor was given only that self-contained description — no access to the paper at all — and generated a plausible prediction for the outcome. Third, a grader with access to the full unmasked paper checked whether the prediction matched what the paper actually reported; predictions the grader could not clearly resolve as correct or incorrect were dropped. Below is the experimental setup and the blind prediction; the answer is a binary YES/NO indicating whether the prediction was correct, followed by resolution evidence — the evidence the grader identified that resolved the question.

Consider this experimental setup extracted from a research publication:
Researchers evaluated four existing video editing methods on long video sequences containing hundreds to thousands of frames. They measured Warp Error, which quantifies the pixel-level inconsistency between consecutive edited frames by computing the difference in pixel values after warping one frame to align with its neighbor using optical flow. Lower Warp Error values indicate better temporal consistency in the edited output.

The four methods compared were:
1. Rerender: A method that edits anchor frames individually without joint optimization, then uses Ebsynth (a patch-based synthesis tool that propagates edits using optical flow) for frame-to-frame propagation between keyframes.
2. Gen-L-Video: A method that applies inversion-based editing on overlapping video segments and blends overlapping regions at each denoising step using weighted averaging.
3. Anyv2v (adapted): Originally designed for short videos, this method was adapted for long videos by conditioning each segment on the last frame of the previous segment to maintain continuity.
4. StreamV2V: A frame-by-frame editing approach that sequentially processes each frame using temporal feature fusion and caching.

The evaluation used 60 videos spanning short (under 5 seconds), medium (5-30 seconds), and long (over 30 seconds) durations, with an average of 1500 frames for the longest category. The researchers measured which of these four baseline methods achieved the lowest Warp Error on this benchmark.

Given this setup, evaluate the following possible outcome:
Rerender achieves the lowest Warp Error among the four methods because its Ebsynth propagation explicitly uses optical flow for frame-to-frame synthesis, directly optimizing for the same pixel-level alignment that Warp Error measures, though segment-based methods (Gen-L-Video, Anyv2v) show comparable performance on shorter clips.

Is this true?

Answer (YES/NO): NO